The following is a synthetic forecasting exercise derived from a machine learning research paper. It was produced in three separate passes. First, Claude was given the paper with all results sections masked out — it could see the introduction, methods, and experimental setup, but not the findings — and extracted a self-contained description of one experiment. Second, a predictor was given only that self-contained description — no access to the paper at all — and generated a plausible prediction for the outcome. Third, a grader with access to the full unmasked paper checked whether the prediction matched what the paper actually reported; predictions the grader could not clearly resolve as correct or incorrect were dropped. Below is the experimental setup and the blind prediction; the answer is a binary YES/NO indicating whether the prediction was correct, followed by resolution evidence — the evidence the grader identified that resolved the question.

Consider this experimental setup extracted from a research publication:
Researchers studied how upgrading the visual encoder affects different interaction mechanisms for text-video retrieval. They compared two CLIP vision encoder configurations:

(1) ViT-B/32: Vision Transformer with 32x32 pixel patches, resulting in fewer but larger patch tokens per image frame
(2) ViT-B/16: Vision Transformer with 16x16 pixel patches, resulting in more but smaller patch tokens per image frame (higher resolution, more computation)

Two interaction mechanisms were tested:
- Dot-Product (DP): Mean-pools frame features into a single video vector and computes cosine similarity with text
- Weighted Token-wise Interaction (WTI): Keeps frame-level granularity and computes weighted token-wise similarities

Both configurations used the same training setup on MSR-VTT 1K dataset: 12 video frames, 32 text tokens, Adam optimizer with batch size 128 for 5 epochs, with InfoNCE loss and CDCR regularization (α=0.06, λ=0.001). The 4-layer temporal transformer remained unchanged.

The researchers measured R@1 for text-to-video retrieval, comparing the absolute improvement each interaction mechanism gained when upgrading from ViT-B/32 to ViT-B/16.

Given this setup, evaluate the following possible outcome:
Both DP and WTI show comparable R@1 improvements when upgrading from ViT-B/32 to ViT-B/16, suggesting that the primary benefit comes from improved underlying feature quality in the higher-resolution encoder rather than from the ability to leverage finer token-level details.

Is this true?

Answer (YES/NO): YES